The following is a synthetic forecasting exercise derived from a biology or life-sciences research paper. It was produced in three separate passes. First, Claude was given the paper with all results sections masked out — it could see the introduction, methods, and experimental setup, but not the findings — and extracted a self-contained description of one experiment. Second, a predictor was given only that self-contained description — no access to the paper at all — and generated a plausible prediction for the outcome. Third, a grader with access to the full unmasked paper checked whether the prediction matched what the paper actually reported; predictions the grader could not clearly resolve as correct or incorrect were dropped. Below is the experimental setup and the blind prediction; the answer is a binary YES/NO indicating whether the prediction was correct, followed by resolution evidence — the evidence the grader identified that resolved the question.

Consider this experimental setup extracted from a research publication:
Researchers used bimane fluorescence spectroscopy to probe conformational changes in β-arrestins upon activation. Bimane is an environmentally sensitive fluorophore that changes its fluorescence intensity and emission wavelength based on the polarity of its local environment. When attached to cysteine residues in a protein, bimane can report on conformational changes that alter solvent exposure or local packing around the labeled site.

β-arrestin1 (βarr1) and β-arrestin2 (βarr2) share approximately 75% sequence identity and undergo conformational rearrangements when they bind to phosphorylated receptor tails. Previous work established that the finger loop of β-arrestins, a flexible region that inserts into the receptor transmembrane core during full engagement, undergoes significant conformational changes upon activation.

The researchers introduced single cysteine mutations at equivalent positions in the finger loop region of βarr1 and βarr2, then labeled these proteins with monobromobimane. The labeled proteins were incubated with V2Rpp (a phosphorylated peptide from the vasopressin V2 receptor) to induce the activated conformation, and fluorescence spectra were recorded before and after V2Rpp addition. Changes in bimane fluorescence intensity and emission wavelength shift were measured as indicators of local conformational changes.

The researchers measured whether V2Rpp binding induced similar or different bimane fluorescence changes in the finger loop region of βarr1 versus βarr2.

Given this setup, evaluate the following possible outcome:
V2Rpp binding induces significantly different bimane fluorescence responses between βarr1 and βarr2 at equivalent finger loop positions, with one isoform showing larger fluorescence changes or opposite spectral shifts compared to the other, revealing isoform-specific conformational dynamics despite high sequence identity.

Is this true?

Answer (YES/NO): NO